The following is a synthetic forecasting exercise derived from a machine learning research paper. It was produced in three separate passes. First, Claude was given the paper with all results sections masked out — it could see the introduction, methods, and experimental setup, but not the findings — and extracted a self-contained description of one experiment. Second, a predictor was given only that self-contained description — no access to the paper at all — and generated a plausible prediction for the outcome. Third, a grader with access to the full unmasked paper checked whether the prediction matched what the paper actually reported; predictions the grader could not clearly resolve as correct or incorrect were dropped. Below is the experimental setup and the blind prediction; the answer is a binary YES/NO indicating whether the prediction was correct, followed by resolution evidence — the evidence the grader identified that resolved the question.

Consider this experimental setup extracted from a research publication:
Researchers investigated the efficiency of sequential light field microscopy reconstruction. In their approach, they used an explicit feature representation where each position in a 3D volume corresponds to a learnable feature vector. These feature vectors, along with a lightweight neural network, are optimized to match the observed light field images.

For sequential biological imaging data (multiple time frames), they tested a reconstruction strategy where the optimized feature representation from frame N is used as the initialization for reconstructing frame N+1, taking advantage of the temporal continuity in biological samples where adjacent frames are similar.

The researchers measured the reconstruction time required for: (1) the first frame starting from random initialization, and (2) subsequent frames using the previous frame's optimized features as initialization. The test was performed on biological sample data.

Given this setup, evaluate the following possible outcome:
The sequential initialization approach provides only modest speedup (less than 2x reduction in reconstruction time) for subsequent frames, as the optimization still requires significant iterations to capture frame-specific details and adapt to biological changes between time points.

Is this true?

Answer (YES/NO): NO